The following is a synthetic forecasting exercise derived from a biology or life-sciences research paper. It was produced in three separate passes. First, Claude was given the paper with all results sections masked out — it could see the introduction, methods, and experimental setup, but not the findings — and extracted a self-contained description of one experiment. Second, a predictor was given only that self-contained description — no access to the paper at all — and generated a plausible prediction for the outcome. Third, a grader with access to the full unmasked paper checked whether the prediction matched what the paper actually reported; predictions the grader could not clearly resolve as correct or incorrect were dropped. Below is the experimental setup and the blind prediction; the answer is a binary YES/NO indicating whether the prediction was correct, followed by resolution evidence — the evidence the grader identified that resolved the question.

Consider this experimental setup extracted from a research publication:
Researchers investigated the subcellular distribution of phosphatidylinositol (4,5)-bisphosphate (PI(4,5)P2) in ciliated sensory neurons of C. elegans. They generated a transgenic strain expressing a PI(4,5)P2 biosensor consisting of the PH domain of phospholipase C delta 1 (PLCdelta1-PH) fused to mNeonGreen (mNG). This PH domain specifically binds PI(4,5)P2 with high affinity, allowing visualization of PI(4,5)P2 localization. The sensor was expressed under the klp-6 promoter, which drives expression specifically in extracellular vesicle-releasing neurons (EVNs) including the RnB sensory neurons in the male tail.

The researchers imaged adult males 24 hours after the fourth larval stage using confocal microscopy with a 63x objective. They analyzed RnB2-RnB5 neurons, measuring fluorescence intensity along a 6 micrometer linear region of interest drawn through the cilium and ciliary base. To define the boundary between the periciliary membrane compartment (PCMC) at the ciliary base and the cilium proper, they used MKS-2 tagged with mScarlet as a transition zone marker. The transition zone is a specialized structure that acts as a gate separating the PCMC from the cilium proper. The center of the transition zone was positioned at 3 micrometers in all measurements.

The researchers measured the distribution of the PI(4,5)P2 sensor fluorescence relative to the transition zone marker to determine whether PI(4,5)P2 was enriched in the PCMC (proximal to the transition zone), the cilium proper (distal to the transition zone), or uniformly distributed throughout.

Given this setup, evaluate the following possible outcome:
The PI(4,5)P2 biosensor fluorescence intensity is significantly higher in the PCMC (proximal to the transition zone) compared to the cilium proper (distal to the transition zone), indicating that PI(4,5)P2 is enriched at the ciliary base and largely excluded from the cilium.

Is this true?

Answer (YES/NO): YES